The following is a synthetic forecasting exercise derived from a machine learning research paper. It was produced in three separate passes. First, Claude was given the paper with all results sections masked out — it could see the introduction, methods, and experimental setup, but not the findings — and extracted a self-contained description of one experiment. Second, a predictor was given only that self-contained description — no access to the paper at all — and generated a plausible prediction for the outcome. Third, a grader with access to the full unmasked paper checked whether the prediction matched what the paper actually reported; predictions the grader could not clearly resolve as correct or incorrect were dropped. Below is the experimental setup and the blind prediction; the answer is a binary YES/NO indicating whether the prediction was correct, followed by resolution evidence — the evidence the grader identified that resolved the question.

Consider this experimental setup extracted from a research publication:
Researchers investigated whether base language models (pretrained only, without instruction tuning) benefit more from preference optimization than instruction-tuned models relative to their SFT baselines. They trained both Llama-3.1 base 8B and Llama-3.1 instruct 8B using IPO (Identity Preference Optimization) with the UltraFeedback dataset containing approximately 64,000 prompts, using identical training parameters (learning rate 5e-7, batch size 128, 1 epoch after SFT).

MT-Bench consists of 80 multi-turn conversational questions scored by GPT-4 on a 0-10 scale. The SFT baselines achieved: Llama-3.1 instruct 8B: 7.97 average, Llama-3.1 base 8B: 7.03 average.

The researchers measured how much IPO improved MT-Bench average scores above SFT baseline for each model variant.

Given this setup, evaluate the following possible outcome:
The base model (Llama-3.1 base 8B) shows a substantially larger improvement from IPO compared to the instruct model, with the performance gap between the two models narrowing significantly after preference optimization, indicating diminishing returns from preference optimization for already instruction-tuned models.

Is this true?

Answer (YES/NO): YES